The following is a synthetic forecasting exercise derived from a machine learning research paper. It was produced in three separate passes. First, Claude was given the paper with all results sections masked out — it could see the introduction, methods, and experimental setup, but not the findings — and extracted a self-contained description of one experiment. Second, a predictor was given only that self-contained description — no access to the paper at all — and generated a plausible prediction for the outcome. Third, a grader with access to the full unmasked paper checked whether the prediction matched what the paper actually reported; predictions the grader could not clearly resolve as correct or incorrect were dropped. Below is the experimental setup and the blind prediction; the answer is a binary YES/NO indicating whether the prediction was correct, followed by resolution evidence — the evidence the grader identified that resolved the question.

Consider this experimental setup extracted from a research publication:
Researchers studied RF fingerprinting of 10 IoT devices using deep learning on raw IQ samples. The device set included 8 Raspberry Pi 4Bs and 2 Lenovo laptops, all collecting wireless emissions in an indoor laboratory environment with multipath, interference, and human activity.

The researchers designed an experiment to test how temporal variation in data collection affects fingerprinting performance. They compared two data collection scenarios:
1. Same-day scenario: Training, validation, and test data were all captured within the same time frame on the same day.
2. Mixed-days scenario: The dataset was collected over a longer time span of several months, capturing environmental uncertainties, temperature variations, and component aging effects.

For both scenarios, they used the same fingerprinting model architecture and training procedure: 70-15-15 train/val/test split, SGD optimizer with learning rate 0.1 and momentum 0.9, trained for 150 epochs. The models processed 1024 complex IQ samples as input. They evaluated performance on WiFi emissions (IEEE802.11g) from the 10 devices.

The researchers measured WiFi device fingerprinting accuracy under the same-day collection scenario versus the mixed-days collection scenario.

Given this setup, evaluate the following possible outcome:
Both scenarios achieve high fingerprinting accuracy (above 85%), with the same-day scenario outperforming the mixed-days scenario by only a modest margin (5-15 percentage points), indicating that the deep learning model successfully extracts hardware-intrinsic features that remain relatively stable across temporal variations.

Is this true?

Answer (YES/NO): NO